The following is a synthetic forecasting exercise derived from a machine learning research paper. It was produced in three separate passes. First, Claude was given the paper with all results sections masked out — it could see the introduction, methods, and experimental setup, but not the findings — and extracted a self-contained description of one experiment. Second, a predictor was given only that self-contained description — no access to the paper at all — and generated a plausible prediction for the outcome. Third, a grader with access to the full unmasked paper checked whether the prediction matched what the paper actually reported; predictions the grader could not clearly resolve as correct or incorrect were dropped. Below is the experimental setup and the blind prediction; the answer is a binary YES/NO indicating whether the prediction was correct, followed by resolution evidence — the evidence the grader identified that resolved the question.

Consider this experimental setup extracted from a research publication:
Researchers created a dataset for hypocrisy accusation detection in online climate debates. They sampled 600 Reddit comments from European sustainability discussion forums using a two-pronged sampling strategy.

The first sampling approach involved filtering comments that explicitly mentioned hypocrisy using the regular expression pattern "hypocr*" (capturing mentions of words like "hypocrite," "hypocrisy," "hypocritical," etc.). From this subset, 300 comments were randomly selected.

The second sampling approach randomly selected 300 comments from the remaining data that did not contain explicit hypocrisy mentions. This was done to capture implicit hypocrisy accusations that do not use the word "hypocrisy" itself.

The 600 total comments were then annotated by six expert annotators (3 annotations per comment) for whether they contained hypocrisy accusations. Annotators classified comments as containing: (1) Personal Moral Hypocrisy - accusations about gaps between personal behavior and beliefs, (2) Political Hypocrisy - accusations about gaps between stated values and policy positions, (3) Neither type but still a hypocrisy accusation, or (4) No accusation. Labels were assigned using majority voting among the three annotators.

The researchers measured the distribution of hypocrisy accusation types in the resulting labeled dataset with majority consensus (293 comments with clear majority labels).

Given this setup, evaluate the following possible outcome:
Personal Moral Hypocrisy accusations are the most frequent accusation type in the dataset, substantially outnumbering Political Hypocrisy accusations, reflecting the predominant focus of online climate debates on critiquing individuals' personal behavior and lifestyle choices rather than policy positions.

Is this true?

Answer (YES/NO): NO